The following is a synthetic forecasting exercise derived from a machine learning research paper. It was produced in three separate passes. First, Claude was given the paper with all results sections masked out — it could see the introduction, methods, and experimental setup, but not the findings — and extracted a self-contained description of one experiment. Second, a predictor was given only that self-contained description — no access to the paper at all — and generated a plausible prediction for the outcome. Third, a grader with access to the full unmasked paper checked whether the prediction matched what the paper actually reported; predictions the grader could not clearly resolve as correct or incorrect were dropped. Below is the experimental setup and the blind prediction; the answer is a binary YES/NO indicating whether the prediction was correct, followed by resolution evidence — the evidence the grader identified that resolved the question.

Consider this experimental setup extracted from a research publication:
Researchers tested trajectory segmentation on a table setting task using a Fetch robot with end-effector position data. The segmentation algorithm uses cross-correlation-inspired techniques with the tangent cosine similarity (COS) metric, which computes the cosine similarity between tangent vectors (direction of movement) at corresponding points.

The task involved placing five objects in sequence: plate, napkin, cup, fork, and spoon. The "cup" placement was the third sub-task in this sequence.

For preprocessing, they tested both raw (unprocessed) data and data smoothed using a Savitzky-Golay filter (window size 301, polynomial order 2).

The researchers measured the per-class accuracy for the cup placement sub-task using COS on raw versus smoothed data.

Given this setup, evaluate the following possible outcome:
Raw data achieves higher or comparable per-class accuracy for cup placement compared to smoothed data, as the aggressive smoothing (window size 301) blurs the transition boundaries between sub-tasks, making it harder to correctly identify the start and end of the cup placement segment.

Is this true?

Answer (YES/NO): NO